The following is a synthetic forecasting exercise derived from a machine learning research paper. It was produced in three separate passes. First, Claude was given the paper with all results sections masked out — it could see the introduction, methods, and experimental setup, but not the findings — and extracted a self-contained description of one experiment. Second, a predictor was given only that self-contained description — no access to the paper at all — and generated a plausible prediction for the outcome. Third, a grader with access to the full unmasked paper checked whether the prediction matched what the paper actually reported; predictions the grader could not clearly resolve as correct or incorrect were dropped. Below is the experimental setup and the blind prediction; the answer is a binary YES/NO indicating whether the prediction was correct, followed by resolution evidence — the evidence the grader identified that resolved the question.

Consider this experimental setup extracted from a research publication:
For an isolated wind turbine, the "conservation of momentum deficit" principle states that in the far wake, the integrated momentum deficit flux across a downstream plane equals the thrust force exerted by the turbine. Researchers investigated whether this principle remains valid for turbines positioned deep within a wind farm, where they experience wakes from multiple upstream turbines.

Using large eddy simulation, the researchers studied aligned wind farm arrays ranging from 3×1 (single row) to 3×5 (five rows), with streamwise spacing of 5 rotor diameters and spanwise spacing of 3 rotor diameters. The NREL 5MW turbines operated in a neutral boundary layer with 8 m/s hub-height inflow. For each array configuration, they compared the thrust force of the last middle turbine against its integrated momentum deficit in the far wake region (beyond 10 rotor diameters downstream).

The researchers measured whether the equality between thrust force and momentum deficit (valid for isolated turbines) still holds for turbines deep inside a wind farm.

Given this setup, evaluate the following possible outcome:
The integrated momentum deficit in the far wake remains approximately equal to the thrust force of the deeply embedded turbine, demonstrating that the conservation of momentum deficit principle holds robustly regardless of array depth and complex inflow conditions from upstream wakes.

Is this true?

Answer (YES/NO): NO